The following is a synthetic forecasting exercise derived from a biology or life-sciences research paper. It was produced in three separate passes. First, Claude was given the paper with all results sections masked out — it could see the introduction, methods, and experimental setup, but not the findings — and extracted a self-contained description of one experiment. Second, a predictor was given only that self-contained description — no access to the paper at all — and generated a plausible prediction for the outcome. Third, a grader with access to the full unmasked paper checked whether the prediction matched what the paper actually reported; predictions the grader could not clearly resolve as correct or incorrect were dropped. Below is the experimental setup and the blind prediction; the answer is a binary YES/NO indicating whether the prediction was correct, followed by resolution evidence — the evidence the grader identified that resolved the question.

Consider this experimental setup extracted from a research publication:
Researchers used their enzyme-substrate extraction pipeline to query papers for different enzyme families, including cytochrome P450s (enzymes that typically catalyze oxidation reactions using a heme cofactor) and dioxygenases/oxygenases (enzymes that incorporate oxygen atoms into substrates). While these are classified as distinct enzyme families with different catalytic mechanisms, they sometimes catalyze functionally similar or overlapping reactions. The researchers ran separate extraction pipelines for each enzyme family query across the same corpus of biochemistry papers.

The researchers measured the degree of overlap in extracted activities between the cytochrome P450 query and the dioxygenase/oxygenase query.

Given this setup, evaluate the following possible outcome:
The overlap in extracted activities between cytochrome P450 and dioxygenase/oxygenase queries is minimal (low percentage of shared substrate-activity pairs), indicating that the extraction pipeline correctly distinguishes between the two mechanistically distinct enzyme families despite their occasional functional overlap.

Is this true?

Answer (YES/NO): NO